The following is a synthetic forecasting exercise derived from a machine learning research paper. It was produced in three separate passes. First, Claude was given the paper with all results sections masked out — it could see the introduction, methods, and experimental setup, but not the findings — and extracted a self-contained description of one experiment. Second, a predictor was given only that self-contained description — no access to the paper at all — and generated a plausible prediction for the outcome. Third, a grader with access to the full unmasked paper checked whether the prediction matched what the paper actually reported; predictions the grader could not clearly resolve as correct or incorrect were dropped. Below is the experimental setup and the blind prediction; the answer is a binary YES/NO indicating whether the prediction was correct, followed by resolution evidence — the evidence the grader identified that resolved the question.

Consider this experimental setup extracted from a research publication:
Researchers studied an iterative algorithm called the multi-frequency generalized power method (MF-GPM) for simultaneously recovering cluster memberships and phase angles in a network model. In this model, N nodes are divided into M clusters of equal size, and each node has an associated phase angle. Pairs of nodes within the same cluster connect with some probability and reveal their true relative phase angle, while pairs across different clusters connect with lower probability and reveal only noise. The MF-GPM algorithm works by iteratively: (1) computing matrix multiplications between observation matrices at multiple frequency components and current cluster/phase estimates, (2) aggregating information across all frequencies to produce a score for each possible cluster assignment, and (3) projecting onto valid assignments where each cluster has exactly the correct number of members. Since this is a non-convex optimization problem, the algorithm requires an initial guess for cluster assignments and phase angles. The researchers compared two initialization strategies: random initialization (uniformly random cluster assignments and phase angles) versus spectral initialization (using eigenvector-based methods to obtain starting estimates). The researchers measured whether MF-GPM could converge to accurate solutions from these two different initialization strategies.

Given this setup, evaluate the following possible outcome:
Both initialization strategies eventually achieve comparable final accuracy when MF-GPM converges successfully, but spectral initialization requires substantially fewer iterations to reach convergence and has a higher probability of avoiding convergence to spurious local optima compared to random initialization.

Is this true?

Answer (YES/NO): NO